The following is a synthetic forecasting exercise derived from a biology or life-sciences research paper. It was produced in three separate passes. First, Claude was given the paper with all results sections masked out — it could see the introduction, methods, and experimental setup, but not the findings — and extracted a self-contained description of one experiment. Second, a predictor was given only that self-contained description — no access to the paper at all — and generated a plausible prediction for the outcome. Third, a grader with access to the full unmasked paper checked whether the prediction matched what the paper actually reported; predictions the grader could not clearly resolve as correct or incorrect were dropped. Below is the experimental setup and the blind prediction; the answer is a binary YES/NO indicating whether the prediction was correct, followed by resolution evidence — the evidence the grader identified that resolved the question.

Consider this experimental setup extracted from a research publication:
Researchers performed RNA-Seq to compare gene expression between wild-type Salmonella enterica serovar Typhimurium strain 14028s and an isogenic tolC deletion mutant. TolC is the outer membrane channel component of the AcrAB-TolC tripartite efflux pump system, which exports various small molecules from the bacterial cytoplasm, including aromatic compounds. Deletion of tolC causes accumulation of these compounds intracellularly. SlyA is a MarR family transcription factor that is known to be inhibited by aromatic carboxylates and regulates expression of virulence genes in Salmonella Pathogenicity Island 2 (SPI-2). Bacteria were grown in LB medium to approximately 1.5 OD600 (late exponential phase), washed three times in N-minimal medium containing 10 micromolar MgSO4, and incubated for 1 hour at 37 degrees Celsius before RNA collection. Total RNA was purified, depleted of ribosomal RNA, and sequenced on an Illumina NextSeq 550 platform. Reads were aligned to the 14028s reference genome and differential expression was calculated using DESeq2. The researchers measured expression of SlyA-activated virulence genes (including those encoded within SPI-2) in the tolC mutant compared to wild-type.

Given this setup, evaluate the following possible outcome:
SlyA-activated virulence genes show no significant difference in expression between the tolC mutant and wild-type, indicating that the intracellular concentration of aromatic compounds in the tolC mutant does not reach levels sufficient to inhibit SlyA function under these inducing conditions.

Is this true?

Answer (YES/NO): NO